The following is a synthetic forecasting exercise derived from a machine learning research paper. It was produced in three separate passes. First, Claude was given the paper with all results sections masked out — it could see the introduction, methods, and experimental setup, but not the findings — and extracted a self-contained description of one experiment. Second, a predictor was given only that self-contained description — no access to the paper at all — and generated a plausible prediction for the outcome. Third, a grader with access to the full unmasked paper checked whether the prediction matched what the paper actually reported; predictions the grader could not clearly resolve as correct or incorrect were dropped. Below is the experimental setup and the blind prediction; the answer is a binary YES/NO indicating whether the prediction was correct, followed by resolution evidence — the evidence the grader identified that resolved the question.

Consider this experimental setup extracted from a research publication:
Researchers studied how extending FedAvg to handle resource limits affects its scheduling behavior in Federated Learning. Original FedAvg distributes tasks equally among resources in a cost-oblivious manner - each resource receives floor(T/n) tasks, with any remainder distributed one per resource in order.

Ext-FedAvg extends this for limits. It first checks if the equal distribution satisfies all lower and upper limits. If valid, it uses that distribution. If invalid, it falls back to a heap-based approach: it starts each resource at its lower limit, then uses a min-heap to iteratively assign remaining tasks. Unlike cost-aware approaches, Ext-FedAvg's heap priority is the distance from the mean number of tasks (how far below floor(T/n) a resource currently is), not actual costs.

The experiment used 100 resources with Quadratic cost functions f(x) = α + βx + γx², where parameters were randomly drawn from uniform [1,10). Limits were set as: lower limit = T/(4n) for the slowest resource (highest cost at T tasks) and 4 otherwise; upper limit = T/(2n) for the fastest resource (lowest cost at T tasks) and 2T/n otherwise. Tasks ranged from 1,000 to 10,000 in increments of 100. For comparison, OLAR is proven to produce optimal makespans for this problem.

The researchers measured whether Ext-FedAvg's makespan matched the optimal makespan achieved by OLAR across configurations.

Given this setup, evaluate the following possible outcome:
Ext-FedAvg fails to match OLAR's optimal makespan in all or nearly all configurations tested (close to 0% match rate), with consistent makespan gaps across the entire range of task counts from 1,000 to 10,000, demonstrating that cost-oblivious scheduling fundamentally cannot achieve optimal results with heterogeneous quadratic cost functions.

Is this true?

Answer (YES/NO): YES